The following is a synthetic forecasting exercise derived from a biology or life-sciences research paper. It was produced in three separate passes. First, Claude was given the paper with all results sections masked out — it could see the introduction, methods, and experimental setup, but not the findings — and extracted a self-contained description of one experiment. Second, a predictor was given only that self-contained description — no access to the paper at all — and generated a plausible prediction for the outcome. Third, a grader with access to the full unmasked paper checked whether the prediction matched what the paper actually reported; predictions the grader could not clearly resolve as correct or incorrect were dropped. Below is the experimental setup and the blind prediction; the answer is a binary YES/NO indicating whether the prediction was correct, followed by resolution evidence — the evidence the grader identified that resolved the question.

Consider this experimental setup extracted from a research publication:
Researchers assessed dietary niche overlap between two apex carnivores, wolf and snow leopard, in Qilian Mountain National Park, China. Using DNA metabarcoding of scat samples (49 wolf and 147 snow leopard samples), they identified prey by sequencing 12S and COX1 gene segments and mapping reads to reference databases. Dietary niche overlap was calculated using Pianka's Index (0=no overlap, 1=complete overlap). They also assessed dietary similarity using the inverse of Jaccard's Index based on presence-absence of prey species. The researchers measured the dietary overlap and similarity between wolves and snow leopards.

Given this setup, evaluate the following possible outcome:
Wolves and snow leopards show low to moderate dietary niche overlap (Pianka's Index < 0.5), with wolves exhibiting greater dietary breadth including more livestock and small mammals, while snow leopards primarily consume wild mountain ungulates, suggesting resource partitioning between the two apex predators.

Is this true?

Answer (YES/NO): NO